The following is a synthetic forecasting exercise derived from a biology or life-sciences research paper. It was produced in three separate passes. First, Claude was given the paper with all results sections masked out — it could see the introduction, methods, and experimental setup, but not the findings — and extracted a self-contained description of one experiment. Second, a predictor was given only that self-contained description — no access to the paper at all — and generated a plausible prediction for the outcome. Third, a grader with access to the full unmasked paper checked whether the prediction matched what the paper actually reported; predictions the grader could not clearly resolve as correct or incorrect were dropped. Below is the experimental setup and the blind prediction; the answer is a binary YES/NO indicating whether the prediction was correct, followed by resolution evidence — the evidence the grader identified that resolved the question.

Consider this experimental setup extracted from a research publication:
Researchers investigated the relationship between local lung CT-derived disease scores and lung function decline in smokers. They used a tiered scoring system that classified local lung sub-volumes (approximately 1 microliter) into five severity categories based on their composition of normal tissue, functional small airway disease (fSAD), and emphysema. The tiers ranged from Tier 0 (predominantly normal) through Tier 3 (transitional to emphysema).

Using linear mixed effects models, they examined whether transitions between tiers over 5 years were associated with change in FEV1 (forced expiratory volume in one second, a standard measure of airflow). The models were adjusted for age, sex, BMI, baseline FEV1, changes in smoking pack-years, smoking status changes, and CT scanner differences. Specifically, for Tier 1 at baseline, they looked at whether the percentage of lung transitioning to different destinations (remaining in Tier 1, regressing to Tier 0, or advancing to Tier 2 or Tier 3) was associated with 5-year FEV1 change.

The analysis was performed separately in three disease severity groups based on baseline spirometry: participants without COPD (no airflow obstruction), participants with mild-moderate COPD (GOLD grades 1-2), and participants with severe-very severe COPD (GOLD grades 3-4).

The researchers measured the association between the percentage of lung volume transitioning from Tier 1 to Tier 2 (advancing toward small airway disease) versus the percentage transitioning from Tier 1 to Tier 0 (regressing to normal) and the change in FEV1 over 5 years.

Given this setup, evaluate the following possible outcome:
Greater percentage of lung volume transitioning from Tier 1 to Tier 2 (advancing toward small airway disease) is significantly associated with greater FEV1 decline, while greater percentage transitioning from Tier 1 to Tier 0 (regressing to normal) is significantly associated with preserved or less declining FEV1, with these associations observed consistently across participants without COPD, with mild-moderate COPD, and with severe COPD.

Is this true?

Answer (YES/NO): NO